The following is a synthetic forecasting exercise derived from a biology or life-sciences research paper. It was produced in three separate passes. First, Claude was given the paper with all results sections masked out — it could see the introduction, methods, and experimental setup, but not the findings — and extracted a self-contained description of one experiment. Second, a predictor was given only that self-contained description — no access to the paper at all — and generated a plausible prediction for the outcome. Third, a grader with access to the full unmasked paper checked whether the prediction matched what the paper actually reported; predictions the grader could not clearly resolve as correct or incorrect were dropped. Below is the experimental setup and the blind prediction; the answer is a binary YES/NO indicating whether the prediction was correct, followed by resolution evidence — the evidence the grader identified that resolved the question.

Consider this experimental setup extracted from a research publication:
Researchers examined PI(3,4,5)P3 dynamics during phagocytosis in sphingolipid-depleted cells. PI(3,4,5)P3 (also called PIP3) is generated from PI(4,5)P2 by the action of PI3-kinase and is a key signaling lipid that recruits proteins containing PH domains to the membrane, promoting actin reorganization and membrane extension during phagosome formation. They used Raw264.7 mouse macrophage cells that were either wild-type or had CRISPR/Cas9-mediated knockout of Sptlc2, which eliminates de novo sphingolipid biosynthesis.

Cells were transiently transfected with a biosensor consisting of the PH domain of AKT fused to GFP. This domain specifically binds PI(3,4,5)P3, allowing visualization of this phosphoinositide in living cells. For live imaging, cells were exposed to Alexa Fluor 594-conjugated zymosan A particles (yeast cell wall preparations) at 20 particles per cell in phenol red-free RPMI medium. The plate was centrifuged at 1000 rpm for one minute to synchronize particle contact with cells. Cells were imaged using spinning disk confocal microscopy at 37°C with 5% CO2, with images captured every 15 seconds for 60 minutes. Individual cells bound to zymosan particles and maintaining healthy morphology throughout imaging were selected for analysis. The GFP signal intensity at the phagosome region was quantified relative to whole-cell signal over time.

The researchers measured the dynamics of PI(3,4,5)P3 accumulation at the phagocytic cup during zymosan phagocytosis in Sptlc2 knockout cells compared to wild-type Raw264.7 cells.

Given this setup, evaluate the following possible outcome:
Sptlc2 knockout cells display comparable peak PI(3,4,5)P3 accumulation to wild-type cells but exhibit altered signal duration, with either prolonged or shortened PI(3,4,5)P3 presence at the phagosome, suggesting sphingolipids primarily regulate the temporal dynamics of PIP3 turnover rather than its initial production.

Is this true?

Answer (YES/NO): NO